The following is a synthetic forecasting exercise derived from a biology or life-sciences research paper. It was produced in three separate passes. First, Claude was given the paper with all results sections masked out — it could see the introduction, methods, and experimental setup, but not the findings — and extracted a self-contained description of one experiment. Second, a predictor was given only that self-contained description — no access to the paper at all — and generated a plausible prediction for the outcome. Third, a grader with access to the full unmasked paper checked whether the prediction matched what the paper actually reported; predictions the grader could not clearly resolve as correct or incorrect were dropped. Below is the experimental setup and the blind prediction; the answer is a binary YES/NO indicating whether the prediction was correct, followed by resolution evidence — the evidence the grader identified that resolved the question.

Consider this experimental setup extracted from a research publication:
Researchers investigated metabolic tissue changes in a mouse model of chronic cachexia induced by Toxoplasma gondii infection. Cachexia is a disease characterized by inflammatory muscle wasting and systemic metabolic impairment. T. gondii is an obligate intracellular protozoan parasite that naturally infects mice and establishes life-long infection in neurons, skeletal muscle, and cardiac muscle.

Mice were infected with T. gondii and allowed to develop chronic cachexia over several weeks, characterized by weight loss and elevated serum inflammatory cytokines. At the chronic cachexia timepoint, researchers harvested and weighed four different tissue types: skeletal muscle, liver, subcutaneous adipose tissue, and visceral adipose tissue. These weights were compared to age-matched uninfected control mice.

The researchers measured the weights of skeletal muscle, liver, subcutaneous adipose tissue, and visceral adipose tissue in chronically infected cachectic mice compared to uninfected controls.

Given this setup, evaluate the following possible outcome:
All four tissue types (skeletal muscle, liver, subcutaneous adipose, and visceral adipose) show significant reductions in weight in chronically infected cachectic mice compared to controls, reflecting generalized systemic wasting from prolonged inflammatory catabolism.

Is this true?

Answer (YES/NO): NO